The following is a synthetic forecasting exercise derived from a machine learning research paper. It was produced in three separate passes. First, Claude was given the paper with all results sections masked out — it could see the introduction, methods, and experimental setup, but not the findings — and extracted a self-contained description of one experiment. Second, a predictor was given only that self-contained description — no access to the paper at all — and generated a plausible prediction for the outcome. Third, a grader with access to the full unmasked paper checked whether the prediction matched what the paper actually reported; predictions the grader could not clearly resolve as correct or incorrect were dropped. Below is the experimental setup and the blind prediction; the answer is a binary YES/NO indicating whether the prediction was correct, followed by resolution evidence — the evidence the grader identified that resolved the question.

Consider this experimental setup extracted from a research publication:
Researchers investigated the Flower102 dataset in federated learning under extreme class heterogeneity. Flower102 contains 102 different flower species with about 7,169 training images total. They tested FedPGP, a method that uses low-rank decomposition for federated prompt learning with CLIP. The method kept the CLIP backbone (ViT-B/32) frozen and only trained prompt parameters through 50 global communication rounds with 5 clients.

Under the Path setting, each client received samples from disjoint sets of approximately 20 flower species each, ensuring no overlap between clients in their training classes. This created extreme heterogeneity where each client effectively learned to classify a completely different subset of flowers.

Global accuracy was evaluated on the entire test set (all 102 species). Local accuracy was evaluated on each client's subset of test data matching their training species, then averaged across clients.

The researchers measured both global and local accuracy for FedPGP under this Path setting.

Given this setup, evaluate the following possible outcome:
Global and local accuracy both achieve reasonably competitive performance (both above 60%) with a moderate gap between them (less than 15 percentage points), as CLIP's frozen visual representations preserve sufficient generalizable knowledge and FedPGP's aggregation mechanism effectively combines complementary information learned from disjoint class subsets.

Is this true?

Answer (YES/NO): NO